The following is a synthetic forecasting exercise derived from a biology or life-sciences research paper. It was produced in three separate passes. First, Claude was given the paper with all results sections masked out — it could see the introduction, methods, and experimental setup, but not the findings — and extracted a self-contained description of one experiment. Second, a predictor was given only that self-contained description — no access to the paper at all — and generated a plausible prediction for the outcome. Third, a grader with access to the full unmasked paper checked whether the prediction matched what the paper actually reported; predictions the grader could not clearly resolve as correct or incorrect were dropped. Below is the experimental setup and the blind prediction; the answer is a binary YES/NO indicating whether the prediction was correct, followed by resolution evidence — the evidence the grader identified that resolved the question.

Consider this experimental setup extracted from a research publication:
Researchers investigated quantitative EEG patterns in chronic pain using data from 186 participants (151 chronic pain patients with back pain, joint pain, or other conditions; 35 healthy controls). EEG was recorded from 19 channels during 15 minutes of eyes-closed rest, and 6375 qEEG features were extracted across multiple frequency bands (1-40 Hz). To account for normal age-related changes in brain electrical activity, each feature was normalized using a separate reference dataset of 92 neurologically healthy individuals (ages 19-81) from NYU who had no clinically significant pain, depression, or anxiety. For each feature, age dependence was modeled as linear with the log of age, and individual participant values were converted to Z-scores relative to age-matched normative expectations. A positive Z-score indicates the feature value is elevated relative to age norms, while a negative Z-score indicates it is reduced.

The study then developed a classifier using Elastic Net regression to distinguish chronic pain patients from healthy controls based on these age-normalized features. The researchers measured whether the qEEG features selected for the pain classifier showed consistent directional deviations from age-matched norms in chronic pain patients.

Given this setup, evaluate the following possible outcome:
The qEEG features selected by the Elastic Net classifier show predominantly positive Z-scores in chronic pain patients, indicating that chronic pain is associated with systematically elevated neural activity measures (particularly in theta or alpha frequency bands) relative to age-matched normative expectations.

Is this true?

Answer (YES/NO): NO